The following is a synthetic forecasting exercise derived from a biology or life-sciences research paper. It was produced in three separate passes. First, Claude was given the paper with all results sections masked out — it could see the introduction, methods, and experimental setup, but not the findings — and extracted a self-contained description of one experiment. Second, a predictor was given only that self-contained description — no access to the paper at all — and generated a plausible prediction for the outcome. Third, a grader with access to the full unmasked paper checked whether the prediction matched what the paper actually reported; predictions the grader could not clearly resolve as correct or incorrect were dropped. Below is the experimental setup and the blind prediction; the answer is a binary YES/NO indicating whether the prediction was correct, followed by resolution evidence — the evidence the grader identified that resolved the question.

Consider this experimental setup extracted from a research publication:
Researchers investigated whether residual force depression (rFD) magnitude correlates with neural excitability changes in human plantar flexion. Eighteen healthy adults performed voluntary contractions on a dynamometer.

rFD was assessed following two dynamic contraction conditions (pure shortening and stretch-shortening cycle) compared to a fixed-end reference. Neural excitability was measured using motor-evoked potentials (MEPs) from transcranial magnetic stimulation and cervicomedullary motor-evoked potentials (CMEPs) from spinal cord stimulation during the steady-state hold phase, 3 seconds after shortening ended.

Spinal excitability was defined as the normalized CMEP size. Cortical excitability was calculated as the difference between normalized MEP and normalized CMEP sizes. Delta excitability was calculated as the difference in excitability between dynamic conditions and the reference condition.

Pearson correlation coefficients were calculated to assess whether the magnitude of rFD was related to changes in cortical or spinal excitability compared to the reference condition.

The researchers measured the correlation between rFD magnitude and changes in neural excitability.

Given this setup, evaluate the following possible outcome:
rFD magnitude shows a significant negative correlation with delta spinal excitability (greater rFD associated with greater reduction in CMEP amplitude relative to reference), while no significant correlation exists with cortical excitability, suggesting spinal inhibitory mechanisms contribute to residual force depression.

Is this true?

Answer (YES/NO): NO